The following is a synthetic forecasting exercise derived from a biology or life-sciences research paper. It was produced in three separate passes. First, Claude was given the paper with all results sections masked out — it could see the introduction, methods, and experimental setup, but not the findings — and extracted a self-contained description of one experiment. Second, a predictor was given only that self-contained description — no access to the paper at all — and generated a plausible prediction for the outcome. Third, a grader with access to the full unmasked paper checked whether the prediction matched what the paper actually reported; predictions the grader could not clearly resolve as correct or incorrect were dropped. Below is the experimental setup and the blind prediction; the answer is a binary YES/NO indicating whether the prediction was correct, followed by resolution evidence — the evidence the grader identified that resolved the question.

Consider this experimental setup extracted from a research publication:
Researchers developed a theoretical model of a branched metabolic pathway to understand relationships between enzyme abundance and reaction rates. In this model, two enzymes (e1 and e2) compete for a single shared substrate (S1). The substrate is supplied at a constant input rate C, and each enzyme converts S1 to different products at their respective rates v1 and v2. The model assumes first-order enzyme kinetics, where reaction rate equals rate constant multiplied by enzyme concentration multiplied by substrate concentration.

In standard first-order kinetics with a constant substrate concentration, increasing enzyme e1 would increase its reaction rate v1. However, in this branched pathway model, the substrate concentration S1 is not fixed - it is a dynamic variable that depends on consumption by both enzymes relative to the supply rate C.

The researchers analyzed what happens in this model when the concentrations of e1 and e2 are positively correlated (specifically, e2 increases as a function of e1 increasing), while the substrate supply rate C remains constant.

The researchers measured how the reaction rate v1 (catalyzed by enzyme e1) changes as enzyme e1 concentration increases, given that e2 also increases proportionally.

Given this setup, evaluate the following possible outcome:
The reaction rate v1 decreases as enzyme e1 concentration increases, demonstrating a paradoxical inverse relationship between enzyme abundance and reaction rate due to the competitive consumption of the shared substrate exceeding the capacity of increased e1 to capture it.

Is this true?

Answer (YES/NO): YES